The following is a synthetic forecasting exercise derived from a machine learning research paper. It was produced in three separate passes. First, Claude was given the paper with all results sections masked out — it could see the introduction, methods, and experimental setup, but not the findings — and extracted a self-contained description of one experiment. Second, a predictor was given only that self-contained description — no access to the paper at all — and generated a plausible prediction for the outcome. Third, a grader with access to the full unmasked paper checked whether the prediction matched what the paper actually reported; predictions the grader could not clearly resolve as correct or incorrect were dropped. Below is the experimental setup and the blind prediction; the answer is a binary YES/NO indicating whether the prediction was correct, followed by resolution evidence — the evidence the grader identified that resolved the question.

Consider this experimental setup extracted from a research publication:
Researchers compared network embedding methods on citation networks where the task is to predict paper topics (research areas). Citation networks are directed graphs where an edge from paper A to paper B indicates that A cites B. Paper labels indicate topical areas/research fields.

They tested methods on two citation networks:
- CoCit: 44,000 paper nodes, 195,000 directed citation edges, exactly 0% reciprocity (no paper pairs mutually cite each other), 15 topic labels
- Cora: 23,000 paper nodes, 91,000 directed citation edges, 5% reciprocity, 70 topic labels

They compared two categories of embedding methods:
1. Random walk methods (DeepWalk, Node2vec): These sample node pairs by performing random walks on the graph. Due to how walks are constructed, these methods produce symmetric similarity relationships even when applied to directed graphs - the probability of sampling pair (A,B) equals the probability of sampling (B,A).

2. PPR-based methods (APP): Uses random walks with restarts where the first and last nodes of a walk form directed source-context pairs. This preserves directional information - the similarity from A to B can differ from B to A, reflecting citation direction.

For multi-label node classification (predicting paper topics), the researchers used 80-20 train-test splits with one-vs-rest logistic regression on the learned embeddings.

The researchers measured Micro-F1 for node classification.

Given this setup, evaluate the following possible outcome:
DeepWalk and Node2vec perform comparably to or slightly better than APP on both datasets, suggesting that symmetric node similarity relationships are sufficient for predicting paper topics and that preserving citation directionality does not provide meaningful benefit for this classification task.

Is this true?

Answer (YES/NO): YES